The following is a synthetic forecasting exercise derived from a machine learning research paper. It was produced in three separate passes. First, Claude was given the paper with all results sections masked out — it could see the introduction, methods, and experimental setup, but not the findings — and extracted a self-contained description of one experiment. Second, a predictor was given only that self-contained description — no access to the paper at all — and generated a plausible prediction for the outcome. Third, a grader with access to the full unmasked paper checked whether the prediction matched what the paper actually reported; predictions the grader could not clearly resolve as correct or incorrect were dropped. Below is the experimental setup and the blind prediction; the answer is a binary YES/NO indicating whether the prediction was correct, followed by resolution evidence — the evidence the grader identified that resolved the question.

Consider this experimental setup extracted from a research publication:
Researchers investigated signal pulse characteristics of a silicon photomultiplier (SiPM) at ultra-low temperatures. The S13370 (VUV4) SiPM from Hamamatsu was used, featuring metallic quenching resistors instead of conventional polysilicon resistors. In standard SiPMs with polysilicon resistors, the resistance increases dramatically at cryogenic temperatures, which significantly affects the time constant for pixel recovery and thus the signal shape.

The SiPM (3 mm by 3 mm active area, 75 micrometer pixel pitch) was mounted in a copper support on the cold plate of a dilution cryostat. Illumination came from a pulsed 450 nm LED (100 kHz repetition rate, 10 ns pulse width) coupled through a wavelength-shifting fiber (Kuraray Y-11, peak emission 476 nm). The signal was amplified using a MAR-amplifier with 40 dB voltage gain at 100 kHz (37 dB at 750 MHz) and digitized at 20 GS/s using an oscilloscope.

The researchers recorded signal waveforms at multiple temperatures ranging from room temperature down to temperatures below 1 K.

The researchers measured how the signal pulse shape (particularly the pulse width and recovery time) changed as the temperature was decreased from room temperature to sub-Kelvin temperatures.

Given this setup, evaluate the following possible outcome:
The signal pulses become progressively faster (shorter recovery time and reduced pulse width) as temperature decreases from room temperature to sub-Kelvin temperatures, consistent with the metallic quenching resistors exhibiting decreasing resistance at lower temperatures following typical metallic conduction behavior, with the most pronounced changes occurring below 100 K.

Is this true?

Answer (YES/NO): NO